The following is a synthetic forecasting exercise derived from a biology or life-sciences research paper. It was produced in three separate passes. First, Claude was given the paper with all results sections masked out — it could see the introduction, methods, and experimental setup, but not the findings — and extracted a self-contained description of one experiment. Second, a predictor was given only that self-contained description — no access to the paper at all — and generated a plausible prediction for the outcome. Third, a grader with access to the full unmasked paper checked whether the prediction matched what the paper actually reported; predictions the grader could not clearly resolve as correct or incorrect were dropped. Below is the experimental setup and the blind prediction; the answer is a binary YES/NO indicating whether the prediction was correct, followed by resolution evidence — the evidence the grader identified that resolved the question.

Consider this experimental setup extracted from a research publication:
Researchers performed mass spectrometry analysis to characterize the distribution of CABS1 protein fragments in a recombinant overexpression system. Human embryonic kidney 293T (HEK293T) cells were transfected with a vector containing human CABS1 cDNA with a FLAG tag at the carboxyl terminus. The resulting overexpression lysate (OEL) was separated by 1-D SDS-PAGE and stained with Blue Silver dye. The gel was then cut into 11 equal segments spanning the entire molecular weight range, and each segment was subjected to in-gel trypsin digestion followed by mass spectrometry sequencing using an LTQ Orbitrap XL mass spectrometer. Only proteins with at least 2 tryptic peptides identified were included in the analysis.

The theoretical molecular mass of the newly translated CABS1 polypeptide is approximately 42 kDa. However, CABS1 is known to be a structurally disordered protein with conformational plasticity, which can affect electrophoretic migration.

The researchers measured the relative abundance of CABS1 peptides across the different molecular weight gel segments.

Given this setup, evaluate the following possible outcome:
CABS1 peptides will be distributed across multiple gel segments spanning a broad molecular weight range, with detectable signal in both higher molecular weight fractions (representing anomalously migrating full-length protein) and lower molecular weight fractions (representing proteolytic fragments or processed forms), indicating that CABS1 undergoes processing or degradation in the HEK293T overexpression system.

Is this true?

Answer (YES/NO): NO